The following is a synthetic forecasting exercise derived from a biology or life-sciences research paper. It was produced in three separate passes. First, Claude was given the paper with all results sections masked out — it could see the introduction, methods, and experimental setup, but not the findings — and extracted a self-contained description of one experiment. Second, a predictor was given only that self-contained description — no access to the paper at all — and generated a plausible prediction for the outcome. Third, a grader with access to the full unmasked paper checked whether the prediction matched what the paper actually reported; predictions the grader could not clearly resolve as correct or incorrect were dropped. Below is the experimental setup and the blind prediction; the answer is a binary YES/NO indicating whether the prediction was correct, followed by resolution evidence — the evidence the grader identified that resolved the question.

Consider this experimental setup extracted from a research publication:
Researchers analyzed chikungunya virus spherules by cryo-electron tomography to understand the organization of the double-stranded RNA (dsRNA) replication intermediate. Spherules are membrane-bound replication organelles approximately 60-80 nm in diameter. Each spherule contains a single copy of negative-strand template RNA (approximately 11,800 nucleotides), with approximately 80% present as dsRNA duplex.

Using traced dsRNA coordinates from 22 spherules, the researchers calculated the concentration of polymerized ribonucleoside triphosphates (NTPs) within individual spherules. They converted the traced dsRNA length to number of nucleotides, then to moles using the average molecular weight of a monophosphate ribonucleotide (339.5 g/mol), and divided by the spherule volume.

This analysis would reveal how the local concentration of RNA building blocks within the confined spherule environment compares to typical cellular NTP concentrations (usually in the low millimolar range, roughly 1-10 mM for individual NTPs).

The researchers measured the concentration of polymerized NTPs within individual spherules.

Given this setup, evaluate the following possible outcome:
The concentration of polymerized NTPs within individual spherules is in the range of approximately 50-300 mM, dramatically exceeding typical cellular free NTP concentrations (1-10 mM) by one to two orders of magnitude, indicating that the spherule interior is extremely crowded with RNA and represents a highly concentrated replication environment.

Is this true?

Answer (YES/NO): YES